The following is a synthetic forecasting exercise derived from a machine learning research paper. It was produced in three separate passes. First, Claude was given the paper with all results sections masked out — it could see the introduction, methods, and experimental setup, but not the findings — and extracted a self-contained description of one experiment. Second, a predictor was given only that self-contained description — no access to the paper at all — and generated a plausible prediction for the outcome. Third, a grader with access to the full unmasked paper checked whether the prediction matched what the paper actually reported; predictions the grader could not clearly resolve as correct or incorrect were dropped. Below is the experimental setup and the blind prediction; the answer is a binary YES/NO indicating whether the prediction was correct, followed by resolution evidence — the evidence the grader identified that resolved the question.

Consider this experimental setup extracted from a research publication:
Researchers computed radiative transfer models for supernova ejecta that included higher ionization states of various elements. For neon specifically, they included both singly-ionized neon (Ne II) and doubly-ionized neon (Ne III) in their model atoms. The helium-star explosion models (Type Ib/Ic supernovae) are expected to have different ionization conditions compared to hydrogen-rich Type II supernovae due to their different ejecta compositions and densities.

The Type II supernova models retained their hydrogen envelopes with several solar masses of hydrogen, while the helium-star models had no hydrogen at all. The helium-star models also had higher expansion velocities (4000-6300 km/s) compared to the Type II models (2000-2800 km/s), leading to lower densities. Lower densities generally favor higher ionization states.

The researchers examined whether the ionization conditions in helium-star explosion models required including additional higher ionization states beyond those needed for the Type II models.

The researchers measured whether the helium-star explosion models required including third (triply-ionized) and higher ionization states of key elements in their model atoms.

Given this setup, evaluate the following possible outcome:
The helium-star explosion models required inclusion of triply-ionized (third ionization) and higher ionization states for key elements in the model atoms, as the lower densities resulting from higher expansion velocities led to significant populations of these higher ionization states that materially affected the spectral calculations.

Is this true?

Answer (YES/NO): NO